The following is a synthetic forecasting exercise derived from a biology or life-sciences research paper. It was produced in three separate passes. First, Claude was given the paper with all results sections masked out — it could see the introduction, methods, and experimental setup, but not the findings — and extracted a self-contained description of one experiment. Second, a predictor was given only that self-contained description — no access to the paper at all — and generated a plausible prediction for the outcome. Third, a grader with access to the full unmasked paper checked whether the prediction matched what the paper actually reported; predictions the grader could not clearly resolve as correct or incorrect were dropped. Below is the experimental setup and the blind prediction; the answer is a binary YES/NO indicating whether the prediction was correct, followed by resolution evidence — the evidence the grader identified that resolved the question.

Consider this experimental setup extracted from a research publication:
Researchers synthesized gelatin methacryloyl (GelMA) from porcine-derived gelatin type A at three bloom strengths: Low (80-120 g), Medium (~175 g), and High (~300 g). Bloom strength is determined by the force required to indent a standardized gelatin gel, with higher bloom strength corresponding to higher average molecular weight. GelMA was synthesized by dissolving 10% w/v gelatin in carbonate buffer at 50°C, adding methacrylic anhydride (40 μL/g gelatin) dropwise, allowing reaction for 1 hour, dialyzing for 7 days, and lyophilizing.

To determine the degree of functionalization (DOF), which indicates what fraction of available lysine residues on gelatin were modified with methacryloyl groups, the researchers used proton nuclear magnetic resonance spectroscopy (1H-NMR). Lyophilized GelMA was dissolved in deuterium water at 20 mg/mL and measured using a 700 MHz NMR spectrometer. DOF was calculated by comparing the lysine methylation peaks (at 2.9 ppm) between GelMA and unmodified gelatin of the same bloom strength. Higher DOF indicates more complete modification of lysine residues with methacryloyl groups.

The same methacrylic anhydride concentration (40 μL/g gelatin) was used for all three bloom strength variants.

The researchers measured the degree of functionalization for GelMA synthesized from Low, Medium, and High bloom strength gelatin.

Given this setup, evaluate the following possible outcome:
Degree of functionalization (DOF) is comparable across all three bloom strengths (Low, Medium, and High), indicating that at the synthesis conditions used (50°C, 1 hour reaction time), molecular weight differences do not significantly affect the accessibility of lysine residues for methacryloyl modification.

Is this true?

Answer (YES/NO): YES